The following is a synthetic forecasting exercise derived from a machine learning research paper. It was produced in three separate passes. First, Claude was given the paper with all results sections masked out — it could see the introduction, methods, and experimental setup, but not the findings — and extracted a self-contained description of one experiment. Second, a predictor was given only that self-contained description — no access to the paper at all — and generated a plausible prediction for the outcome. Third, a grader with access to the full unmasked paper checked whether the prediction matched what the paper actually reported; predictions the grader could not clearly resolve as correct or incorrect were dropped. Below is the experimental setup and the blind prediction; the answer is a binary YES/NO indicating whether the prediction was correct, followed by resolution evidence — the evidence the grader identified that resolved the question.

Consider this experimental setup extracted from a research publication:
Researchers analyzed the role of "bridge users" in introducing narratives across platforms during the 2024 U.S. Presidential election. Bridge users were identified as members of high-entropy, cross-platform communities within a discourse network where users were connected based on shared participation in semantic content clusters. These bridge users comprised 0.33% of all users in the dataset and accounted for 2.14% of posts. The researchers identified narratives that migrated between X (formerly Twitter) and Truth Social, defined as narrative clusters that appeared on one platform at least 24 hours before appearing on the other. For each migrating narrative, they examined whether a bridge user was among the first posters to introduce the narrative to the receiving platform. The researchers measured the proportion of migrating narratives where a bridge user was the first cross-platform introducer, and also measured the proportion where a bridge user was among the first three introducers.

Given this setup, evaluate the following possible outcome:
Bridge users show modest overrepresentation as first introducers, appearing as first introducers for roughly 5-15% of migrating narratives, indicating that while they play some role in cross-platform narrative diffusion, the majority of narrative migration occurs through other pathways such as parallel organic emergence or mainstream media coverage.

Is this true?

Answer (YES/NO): NO